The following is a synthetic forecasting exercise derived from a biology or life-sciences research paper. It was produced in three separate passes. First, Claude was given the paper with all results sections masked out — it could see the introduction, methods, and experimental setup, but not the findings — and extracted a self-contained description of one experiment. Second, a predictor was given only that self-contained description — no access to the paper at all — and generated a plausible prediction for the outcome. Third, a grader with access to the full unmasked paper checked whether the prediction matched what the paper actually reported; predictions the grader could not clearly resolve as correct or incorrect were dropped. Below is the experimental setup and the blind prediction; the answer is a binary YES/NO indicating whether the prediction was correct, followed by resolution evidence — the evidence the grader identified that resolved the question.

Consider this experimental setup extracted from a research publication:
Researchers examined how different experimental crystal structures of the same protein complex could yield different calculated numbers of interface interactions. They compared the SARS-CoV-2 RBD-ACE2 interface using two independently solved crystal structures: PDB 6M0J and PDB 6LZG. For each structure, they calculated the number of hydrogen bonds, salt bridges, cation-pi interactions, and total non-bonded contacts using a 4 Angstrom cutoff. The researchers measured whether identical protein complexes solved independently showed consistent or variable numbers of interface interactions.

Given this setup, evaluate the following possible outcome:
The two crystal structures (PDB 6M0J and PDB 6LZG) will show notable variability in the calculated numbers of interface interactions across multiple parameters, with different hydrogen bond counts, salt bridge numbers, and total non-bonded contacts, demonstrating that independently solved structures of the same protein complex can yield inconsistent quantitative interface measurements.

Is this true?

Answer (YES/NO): NO